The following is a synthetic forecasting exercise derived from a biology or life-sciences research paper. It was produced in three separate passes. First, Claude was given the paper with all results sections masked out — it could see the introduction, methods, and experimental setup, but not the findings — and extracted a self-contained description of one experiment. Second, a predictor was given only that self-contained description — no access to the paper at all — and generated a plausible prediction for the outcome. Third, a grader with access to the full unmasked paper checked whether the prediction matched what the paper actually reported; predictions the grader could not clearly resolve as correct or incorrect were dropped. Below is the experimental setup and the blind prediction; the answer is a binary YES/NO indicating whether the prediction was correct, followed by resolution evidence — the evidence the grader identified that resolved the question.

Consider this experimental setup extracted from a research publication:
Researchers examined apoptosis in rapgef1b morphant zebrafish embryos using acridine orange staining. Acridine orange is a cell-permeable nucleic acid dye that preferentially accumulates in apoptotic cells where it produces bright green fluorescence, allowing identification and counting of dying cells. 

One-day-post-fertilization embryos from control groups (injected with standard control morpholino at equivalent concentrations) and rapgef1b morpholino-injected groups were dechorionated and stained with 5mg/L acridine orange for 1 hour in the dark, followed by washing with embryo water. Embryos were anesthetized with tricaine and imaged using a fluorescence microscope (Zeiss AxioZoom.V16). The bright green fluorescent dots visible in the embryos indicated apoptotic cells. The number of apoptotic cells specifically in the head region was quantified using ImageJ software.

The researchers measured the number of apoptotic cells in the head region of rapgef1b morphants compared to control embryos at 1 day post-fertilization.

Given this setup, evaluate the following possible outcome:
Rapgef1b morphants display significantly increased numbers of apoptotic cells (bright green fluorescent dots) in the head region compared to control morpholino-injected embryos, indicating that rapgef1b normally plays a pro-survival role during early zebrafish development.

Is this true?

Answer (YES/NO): YES